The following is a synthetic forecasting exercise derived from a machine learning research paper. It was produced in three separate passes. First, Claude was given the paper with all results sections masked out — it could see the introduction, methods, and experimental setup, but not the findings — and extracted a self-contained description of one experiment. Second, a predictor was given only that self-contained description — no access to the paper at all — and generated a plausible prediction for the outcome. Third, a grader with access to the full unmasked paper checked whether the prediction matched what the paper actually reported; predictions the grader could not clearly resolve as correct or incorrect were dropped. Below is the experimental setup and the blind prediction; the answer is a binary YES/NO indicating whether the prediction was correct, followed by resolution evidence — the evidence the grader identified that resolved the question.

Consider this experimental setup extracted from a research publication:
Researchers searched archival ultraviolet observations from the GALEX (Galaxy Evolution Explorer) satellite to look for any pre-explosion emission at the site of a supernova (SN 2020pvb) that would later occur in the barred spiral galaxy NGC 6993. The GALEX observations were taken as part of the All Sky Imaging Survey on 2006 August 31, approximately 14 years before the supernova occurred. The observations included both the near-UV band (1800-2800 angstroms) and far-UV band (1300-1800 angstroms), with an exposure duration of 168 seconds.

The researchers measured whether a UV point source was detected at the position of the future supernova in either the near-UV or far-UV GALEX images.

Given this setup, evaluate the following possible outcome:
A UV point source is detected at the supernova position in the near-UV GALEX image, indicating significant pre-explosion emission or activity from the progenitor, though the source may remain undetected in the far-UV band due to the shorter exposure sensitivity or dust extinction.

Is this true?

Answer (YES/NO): NO